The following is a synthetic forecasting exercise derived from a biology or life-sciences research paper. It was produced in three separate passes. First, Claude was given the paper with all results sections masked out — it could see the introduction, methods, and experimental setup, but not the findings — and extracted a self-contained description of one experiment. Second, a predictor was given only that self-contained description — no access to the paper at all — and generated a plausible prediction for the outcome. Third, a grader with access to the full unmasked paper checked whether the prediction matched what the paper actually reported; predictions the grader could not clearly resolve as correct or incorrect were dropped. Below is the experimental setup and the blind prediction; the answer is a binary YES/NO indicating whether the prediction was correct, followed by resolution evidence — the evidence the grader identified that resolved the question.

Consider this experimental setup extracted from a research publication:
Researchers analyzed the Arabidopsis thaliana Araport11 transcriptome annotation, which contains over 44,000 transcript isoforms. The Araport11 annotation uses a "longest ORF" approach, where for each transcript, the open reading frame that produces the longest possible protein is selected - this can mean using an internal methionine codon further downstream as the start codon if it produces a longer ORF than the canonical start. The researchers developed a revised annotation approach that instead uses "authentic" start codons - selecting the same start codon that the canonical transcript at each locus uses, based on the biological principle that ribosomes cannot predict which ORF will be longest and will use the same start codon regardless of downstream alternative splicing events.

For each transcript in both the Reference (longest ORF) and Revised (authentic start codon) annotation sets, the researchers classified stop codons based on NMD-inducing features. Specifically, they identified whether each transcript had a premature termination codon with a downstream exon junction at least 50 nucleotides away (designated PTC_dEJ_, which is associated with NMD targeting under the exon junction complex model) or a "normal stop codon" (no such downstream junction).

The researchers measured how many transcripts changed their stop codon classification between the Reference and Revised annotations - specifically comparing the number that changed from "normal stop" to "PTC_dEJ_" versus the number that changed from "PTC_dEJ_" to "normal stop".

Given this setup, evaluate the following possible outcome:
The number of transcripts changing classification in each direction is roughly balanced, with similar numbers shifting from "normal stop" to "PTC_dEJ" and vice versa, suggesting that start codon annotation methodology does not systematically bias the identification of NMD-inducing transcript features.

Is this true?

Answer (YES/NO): NO